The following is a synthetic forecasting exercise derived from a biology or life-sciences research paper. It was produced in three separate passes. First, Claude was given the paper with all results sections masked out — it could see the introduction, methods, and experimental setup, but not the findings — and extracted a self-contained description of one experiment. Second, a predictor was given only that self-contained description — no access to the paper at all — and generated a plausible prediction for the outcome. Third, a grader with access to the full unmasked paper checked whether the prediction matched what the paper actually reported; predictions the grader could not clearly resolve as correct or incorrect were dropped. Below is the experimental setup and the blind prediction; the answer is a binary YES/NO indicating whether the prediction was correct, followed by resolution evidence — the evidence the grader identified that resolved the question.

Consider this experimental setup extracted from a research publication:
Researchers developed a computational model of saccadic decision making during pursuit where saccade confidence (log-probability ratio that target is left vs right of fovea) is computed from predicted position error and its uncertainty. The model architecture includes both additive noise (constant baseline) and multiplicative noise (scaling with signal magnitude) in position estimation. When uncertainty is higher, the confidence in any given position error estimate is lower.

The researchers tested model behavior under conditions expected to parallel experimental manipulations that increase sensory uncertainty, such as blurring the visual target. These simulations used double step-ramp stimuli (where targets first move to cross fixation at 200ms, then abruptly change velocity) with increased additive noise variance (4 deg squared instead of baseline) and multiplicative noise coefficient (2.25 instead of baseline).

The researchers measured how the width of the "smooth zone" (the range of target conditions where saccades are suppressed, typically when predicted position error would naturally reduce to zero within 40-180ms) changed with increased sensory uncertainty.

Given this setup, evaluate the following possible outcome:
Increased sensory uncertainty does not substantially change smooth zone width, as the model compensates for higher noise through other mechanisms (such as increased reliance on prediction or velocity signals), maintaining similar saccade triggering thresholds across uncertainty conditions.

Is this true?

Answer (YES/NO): NO